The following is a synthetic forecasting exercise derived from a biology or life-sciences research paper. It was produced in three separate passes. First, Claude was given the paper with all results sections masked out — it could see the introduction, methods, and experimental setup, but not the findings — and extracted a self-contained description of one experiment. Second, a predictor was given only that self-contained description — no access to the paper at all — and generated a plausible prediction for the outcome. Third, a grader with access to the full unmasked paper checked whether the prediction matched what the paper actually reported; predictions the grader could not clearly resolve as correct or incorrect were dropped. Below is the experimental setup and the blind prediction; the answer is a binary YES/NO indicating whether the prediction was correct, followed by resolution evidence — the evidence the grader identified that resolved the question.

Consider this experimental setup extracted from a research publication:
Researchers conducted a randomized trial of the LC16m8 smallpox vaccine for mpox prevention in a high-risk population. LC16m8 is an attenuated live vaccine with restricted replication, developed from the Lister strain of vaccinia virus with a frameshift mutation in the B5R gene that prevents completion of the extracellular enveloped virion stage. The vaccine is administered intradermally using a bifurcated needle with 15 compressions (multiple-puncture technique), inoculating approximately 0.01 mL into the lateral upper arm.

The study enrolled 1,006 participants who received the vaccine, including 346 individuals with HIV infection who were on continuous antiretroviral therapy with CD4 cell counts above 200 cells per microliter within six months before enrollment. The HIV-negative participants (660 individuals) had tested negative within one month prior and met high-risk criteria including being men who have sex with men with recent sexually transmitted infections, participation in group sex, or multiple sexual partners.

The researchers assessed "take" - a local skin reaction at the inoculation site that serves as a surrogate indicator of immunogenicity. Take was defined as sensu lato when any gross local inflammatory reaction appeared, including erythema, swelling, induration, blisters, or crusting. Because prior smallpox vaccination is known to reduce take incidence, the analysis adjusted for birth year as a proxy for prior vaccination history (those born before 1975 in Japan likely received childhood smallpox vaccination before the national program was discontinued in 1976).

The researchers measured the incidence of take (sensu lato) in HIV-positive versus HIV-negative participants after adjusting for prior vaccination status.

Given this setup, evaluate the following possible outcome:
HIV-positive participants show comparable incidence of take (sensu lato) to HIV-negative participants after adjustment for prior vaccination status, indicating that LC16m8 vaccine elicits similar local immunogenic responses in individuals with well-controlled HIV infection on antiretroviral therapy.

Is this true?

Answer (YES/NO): NO